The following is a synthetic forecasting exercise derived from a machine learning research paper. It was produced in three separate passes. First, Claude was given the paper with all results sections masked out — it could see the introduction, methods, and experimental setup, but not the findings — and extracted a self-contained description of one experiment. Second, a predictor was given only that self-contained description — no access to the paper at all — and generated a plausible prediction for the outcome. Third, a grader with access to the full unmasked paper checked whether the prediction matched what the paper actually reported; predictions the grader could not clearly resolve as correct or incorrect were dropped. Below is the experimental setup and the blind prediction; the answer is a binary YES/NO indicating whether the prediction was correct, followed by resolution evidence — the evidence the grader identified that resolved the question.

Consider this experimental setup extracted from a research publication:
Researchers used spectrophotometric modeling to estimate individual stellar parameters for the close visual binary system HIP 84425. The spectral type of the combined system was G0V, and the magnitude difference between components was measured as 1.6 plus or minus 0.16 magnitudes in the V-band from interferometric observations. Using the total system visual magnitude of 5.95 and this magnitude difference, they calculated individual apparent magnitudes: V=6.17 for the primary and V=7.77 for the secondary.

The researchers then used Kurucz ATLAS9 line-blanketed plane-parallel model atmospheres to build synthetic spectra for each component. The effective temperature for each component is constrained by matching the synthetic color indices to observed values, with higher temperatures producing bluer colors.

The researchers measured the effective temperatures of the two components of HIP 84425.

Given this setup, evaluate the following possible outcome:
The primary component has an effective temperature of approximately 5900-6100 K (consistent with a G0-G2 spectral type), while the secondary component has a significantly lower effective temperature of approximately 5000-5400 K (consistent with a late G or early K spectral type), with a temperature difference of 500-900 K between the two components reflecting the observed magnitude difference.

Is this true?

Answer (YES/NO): NO